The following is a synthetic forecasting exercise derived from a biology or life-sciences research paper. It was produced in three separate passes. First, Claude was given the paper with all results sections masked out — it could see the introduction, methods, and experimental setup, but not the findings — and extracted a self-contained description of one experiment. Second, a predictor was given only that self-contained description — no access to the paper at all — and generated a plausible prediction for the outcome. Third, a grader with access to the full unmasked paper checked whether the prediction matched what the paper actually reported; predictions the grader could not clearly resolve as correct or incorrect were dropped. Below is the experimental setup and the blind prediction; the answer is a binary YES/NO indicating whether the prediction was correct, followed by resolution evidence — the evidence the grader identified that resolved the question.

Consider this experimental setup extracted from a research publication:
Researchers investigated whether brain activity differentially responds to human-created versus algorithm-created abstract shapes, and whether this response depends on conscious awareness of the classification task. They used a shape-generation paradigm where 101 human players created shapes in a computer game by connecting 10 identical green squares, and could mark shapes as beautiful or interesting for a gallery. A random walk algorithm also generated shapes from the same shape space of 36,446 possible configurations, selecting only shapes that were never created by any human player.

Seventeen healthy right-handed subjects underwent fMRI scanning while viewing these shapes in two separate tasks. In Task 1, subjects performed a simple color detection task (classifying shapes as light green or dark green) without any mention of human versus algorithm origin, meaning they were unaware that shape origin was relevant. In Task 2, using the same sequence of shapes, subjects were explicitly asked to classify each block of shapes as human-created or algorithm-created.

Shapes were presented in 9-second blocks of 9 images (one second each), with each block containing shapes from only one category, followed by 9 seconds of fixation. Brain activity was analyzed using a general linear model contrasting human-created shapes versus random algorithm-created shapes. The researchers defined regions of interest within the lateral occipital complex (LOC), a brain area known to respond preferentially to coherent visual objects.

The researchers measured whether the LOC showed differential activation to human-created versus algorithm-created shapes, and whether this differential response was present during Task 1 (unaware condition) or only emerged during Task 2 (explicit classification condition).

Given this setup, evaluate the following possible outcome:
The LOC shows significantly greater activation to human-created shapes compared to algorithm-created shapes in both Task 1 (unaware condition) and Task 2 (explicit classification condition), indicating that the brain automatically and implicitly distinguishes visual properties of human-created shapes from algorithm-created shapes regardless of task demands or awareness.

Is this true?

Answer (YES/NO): YES